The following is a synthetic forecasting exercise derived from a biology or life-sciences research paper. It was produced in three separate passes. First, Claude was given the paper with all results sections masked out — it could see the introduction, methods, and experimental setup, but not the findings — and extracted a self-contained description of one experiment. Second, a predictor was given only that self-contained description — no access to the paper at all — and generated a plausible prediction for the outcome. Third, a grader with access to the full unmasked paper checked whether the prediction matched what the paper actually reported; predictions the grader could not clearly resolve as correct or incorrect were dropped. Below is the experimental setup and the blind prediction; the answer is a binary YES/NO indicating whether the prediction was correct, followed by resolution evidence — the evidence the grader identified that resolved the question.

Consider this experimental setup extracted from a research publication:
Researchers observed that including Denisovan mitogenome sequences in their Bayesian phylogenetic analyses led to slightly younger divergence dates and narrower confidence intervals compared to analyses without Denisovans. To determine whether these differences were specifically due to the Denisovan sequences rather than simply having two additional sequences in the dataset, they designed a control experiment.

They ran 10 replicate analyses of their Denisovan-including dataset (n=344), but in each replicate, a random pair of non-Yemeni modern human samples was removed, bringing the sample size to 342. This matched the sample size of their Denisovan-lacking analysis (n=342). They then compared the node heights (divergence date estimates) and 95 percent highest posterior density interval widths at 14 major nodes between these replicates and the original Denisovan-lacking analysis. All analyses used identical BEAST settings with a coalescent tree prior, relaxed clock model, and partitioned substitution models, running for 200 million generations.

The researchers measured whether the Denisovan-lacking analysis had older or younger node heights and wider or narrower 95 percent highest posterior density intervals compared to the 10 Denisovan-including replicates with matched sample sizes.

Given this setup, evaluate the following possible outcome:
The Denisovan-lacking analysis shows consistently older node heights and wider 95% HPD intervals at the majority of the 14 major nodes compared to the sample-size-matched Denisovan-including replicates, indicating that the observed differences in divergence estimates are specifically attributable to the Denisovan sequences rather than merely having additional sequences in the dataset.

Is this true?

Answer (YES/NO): YES